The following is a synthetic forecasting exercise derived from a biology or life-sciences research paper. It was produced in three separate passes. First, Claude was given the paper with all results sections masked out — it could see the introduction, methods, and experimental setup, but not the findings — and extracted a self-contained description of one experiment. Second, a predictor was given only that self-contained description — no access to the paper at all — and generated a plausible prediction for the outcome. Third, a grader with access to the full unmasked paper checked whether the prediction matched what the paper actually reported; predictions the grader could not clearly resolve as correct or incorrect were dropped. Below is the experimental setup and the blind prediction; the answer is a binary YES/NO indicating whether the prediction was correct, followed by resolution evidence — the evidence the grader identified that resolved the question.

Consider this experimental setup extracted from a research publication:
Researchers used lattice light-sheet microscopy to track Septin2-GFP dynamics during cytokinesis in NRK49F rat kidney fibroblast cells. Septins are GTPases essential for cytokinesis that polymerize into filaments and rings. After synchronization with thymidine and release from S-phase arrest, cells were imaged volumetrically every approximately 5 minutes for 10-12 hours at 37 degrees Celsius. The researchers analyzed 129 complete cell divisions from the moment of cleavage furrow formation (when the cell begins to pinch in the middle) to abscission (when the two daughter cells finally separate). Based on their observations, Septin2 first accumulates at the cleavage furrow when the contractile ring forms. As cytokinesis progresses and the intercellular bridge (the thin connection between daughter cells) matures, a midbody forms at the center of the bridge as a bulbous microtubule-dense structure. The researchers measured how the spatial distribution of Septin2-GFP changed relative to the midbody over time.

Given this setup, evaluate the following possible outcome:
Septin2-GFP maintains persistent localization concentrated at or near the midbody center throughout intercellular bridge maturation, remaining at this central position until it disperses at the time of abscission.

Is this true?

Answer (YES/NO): NO